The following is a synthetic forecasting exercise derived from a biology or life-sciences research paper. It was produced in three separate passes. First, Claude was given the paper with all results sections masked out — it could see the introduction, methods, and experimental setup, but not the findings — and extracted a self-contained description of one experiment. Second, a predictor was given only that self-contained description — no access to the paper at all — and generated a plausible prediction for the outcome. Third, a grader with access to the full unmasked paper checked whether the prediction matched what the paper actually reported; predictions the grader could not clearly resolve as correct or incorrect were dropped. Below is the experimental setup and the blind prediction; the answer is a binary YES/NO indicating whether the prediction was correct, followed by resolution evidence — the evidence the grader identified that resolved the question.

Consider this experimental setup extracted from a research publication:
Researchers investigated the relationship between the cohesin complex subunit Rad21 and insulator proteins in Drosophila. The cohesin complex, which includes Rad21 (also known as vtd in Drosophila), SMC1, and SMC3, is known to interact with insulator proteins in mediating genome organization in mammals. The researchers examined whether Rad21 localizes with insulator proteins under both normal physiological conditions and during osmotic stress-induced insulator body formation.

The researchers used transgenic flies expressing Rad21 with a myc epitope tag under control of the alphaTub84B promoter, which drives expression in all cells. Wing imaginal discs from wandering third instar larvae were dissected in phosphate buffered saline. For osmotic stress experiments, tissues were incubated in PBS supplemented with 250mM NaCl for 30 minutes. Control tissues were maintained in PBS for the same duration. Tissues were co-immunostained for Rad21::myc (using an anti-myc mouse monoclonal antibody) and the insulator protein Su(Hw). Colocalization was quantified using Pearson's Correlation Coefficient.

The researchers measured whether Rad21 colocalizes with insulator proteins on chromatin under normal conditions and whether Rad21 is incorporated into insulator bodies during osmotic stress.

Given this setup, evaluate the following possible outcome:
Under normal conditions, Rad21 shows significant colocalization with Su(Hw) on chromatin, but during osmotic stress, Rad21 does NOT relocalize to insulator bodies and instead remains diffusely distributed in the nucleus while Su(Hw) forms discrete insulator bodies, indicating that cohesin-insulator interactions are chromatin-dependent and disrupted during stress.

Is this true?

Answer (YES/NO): NO